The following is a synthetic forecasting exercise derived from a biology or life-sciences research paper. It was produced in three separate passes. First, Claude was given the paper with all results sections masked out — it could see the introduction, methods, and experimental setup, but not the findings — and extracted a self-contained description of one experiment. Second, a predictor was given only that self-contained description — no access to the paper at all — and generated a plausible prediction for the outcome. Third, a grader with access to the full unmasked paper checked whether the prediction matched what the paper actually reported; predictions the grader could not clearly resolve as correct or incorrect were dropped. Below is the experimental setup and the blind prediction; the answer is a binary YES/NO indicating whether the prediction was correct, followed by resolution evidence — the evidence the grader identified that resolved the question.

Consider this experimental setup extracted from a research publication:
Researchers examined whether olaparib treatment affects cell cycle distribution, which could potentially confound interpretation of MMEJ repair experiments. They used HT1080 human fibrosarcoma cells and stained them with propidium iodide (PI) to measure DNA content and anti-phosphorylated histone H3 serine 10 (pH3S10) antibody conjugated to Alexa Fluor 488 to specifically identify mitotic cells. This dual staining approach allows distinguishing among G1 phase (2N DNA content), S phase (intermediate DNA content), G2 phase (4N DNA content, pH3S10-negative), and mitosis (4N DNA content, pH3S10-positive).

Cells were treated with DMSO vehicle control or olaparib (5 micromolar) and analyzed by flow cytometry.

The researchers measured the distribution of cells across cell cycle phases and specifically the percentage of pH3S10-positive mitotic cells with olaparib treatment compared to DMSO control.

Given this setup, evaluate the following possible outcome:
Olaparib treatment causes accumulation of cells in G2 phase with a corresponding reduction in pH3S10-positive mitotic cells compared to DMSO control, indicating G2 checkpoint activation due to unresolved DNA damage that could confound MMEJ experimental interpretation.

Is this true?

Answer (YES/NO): NO